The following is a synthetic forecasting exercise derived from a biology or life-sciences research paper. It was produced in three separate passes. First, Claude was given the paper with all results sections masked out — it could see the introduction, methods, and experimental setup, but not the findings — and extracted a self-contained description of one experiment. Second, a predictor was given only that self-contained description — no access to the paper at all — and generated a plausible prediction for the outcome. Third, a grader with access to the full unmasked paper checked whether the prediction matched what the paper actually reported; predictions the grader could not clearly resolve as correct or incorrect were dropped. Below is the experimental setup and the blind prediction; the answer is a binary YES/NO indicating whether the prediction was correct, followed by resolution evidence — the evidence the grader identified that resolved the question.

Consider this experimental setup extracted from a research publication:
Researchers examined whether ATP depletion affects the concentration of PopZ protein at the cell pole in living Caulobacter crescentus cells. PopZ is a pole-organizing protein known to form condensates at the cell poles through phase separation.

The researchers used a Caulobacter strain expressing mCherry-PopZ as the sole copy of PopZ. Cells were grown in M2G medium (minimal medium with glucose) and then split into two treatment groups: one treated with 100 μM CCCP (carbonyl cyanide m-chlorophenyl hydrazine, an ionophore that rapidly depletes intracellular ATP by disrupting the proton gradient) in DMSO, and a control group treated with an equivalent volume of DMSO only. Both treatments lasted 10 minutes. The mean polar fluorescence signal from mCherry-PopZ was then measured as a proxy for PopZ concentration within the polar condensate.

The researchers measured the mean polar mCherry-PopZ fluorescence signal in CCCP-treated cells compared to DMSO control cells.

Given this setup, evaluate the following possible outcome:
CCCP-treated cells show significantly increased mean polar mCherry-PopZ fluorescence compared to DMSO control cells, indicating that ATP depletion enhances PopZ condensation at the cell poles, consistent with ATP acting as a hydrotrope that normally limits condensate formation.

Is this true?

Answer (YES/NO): YES